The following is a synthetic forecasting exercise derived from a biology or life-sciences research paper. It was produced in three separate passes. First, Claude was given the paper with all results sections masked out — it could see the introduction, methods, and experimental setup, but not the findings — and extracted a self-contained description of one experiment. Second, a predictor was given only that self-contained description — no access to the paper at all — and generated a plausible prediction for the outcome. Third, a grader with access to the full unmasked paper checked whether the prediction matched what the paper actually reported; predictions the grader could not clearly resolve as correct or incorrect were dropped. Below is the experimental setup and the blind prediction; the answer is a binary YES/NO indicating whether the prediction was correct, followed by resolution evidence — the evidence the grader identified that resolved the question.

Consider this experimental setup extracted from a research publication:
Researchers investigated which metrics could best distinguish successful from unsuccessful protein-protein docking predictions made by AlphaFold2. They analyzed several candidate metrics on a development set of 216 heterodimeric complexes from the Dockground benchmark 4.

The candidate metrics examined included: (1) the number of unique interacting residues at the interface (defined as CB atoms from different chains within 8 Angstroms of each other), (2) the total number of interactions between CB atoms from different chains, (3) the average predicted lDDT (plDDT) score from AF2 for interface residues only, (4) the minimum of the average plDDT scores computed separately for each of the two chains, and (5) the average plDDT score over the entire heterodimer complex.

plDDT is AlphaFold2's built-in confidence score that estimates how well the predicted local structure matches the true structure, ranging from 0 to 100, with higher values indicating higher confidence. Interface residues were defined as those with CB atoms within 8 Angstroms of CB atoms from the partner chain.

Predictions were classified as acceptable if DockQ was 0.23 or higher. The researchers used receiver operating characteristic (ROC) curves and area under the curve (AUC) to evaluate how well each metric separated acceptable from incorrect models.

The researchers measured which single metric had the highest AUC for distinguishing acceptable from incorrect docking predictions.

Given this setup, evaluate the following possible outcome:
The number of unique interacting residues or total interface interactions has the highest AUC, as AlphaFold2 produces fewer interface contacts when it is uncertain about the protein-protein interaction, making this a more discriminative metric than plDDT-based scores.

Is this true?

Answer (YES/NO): YES